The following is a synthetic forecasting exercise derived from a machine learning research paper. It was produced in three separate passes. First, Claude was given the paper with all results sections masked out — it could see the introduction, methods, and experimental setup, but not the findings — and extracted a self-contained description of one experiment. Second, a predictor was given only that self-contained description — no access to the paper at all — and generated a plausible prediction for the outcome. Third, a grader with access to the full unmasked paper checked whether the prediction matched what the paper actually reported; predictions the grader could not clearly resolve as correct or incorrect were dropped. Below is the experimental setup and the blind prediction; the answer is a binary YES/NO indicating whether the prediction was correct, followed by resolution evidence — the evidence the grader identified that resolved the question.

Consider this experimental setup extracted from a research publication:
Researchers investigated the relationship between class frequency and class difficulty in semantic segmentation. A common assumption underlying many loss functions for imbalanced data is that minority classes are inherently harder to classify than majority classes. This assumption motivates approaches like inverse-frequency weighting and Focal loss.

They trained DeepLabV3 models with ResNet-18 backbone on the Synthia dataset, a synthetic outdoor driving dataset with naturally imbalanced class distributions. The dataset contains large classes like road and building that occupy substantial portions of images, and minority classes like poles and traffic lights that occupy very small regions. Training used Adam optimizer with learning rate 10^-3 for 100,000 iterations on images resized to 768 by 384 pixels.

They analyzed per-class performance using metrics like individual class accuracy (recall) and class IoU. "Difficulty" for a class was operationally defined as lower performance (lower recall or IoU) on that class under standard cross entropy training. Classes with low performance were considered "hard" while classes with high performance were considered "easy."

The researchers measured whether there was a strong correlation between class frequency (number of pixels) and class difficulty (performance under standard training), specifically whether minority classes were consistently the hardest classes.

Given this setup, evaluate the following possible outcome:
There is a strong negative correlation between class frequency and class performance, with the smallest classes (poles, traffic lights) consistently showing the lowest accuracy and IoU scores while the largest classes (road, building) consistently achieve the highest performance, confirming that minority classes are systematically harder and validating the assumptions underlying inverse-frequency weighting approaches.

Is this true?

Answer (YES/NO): NO